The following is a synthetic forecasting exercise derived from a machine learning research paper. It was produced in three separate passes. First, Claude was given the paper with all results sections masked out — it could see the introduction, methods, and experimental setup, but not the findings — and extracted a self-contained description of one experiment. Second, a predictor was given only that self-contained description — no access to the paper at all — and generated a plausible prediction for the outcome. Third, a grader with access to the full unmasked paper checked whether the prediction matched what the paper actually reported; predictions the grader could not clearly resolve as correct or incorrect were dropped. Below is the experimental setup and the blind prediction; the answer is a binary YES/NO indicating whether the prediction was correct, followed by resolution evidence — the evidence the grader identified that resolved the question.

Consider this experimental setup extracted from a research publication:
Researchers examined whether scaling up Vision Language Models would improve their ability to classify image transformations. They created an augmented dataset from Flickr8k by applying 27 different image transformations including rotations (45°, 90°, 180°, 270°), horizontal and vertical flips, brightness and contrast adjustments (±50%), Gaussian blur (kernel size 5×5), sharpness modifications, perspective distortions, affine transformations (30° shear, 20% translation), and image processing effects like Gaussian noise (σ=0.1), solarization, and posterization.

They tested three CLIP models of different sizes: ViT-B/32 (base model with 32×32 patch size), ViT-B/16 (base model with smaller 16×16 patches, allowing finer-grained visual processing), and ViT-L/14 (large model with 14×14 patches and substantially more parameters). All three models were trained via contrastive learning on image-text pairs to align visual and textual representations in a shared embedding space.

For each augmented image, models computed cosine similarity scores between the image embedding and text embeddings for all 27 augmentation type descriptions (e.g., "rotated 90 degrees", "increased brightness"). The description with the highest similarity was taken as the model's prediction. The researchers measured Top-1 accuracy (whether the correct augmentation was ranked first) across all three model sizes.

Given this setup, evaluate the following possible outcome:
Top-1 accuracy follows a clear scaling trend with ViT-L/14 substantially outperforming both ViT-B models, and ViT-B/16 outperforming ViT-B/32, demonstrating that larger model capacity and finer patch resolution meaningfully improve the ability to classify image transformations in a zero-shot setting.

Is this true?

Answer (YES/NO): NO